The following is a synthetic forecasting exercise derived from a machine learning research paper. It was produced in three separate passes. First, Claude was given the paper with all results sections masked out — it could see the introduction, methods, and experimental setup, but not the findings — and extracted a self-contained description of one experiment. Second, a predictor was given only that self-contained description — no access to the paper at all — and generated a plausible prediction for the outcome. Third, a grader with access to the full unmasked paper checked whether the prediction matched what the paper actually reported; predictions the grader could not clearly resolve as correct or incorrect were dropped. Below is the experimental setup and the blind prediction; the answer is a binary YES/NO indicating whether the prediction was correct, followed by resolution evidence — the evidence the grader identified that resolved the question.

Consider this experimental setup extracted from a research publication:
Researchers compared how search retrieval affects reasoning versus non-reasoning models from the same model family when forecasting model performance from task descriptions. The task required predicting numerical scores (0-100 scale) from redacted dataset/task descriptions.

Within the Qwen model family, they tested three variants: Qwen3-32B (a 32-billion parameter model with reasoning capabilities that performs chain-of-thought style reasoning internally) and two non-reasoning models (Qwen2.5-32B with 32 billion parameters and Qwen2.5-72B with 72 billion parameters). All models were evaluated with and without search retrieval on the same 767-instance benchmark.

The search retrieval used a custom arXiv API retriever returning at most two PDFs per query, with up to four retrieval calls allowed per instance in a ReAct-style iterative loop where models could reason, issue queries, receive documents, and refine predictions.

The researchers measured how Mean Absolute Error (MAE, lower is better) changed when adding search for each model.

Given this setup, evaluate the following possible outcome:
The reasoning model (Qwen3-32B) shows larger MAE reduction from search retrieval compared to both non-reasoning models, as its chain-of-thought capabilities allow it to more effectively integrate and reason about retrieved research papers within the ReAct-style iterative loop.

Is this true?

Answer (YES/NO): NO